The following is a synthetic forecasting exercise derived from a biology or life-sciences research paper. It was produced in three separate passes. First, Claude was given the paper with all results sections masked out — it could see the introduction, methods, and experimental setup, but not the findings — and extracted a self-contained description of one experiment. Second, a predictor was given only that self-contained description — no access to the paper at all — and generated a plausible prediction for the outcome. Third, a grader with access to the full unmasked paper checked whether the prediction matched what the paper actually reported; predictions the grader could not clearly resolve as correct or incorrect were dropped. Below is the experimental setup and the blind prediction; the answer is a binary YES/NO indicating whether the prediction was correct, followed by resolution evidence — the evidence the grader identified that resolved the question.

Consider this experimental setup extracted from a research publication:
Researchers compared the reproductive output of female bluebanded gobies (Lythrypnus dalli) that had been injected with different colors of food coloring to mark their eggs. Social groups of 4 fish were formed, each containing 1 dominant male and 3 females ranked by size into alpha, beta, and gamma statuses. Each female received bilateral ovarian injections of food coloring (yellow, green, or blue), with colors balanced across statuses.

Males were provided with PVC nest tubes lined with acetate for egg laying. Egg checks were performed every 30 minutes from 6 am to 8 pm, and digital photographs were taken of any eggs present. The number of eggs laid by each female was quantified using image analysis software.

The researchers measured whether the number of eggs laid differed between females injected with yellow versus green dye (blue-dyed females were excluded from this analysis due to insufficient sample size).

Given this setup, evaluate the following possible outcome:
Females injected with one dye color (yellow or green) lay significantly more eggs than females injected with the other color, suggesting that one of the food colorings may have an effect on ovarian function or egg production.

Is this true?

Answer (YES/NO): NO